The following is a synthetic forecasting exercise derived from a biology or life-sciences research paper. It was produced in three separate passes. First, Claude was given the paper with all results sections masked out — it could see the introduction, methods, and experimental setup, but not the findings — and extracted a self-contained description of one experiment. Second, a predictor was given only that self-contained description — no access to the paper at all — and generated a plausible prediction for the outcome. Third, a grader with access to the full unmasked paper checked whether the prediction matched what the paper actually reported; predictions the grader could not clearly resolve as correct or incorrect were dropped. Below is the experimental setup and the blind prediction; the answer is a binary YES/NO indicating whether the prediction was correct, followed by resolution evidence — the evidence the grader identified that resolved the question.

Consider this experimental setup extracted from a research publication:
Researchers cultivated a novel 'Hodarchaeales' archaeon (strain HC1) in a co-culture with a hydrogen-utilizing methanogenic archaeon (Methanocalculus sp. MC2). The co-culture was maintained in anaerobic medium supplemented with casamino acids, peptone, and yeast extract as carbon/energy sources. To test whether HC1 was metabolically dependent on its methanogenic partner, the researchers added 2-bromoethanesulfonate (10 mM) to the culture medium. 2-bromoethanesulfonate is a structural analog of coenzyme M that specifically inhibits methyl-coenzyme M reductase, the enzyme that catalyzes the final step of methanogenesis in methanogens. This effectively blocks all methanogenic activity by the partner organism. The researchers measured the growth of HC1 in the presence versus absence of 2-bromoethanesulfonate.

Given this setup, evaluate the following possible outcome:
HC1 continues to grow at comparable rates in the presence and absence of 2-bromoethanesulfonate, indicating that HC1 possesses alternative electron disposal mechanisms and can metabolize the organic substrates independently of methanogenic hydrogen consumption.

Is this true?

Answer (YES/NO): NO